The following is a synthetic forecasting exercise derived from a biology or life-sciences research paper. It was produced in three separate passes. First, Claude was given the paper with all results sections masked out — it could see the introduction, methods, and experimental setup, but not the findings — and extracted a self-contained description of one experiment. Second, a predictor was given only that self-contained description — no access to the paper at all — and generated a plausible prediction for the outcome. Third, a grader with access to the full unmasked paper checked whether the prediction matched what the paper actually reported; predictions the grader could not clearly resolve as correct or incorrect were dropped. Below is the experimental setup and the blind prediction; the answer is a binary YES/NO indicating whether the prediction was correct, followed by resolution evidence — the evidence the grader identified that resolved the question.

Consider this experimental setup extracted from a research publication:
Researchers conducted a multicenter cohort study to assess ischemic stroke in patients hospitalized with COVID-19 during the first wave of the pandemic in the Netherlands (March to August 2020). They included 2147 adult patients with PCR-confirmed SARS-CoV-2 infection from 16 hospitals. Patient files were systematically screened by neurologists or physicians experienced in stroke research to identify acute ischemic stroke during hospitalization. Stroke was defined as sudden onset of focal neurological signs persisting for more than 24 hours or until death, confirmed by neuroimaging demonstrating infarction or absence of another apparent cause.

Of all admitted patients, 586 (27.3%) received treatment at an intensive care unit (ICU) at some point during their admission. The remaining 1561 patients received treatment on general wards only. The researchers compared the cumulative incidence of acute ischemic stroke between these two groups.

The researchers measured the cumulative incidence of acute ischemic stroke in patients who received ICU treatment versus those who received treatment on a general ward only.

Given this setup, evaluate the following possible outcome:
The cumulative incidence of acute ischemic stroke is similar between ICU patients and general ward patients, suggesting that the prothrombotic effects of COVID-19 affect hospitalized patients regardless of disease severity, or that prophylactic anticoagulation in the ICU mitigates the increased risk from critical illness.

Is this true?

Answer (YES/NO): NO